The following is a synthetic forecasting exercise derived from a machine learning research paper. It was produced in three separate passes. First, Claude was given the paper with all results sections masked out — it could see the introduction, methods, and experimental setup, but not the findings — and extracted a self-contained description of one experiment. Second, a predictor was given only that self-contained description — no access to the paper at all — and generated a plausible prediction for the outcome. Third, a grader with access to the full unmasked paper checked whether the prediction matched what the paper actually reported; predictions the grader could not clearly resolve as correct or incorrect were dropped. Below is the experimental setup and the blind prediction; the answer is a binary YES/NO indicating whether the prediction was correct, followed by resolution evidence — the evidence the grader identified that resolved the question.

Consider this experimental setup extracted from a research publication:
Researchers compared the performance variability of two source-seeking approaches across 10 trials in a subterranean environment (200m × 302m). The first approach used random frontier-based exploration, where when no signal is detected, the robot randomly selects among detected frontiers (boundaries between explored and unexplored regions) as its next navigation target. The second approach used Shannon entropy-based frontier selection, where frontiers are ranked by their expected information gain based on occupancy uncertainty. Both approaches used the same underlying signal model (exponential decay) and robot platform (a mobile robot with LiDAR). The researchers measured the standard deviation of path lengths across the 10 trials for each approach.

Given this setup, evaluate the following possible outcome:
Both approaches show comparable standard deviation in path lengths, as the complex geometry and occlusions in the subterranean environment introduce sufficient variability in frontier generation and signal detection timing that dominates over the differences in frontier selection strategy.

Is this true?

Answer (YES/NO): NO